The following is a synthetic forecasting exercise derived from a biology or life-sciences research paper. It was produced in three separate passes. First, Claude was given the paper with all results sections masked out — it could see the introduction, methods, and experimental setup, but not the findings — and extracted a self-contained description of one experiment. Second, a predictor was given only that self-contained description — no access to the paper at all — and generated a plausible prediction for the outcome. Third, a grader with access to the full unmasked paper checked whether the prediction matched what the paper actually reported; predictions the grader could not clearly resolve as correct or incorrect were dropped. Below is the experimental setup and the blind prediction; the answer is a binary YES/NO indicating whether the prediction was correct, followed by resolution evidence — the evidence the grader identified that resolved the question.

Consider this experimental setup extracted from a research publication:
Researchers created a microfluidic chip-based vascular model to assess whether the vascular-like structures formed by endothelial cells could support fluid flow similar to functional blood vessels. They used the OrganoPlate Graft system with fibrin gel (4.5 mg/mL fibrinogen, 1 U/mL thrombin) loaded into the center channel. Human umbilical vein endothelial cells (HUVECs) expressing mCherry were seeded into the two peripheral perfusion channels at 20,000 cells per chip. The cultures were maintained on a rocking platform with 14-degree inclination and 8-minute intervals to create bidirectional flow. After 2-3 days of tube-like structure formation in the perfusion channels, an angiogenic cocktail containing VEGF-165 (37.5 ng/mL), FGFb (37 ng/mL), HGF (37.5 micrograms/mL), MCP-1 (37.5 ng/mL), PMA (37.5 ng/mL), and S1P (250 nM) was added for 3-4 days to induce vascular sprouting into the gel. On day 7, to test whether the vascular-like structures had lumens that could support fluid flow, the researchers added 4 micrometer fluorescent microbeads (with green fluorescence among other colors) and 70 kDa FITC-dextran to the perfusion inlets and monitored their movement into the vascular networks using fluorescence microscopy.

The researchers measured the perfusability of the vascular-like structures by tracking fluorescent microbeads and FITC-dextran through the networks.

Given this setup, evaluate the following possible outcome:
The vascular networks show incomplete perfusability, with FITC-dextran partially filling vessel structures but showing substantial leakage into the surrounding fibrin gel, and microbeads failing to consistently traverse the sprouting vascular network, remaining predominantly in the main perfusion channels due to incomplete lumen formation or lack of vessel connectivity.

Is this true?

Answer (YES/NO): NO